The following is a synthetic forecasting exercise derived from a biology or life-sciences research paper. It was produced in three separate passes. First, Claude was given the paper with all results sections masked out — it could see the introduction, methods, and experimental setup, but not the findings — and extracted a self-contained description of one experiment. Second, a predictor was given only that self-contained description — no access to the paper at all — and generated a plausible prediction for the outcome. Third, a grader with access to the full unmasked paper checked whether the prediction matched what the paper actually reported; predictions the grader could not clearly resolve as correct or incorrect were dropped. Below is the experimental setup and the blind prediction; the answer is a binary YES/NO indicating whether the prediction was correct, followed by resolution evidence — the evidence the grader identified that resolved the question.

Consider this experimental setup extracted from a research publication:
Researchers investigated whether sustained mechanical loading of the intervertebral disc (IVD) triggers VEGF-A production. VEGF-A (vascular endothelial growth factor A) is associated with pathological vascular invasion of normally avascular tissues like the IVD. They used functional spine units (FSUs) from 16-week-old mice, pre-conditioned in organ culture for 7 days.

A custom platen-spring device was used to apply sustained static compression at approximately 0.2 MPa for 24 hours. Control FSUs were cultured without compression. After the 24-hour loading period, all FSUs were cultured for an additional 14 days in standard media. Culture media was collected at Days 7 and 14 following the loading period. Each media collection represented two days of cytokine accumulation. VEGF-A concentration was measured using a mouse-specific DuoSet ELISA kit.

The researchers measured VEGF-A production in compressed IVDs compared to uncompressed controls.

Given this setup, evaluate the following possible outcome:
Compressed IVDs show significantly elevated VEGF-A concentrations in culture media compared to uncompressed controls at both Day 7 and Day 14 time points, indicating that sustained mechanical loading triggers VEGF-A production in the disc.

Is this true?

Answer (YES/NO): YES